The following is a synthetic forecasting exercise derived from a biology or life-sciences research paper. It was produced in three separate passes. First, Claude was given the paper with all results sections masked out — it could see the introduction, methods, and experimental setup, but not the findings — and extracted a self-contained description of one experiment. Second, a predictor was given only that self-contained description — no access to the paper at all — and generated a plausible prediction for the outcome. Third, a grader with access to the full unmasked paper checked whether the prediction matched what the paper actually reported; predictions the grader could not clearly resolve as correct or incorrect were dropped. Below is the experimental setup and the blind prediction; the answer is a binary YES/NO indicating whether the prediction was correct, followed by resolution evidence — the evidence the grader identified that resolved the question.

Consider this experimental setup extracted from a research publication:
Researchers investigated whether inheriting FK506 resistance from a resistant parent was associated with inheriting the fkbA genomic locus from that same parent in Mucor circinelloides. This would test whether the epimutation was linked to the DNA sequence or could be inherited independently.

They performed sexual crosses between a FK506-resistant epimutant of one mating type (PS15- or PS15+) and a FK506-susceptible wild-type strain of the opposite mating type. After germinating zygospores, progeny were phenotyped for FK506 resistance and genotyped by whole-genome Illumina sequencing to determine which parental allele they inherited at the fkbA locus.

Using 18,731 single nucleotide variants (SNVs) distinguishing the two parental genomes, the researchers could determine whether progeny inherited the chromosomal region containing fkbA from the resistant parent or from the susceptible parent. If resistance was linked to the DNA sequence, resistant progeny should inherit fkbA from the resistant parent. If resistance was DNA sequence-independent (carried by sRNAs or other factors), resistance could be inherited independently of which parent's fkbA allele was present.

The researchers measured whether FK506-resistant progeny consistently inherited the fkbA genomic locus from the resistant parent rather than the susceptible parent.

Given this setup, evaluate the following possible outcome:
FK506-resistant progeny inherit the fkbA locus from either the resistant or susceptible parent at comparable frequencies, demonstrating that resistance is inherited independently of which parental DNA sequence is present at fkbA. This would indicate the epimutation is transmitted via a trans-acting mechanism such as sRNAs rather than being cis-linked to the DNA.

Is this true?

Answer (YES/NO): YES